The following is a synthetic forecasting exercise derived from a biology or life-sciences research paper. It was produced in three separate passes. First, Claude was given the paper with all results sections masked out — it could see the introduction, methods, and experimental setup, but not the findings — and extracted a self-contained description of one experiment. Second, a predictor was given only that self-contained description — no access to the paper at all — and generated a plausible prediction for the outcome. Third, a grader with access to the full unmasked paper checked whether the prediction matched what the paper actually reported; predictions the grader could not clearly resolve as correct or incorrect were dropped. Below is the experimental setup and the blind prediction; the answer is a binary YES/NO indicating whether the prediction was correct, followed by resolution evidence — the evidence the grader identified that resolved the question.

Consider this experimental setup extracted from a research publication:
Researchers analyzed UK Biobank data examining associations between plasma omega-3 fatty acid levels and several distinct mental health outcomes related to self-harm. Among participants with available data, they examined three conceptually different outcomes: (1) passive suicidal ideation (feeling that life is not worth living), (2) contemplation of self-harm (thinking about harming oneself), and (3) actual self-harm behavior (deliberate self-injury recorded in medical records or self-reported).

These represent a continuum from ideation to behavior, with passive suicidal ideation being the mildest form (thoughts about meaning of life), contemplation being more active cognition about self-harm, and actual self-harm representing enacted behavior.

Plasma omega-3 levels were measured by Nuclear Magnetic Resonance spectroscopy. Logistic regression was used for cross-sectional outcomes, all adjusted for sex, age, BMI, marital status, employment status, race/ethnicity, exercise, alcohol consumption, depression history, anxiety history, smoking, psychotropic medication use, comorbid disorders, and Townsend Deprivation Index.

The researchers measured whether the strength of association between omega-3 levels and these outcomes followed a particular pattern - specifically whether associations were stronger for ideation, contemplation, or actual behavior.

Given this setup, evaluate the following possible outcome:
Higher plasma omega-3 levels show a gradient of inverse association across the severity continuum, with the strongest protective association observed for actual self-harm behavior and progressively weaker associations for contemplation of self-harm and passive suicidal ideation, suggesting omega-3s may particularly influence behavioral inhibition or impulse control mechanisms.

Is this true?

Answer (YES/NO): NO